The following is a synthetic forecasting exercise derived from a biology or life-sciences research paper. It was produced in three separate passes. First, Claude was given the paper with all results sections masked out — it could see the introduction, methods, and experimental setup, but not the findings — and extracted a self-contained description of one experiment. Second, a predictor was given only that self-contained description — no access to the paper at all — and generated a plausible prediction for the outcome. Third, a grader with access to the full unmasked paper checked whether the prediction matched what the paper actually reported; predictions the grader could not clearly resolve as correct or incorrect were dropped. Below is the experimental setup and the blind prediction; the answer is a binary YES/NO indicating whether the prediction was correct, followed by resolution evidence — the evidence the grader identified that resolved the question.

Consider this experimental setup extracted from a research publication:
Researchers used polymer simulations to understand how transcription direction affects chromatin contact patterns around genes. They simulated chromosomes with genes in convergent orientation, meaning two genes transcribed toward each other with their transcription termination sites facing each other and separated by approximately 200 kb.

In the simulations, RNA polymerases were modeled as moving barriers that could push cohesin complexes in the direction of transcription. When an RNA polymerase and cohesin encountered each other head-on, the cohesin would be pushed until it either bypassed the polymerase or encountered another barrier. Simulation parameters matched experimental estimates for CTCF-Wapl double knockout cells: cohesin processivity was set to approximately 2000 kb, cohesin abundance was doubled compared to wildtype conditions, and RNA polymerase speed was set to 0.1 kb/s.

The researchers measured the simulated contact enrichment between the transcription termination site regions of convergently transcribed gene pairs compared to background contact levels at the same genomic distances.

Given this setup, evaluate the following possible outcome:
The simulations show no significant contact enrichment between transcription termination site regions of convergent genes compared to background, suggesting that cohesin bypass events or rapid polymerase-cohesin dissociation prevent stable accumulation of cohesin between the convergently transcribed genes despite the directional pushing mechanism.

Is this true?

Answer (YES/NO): NO